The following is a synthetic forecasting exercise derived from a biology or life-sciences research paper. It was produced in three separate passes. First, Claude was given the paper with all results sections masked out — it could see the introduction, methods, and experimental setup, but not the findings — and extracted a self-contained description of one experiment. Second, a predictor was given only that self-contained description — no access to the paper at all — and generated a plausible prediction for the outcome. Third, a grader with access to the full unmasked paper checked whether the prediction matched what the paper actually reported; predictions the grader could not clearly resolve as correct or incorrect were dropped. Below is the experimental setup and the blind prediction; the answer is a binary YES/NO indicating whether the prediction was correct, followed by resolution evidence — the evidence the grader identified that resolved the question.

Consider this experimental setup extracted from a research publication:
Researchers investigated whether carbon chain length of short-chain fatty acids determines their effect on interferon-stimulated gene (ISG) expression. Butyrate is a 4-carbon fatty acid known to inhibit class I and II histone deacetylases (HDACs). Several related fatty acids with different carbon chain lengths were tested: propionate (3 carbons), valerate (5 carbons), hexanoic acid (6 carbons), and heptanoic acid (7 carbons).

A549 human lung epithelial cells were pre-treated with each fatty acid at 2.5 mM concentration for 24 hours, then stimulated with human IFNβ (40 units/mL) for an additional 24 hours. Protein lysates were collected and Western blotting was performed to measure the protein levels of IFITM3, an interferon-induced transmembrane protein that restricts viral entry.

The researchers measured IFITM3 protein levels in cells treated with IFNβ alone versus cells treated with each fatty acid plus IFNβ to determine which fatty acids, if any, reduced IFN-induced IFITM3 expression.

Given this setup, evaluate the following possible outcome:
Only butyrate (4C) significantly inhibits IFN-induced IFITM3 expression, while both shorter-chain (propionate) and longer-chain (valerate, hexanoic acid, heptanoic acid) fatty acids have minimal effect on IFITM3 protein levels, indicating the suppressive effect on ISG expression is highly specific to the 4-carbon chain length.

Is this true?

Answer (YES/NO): YES